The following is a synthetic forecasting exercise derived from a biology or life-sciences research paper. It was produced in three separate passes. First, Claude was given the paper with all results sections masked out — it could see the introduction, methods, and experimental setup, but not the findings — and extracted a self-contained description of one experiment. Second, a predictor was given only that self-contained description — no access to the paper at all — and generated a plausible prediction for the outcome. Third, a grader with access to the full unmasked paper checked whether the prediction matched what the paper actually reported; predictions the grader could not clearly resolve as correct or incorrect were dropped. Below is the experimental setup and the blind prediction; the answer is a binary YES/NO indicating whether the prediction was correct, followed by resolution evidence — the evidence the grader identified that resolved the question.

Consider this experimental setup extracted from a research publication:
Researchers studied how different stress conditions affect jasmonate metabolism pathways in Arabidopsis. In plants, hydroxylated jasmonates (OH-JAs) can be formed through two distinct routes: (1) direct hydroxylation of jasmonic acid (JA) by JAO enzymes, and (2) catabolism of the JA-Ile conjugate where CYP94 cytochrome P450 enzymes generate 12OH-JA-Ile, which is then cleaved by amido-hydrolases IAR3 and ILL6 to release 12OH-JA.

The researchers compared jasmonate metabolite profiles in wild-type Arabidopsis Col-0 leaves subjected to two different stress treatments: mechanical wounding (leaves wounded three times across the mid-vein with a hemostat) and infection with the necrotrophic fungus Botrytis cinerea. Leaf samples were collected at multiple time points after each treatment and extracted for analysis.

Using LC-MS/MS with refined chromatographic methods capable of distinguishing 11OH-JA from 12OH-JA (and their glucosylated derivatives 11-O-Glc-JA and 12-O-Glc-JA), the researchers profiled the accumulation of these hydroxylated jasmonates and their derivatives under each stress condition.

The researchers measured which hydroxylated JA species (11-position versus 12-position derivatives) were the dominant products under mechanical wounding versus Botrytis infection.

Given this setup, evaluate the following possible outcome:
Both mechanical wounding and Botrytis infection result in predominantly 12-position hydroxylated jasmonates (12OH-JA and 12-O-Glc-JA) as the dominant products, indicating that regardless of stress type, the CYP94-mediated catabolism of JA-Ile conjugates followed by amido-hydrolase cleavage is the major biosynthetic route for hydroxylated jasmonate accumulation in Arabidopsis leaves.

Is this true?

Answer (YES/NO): NO